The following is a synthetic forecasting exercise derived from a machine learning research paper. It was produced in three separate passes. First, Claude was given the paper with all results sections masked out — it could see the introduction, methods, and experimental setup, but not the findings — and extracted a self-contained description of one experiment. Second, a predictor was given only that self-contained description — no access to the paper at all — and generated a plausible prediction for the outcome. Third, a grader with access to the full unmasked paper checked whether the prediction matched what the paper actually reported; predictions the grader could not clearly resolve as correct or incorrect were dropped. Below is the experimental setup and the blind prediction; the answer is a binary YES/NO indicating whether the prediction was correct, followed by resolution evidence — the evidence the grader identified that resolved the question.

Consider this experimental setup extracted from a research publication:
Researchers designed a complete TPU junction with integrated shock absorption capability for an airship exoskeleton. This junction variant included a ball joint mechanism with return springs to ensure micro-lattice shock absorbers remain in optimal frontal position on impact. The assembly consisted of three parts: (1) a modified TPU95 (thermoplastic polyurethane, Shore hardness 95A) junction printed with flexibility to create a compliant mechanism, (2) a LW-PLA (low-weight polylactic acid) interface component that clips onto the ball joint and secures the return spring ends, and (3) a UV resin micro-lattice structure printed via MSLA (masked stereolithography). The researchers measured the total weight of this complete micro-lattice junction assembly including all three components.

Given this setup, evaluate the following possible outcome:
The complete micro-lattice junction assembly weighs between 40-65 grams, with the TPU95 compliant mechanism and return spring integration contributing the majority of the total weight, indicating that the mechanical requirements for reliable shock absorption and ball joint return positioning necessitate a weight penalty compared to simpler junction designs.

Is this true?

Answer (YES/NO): NO